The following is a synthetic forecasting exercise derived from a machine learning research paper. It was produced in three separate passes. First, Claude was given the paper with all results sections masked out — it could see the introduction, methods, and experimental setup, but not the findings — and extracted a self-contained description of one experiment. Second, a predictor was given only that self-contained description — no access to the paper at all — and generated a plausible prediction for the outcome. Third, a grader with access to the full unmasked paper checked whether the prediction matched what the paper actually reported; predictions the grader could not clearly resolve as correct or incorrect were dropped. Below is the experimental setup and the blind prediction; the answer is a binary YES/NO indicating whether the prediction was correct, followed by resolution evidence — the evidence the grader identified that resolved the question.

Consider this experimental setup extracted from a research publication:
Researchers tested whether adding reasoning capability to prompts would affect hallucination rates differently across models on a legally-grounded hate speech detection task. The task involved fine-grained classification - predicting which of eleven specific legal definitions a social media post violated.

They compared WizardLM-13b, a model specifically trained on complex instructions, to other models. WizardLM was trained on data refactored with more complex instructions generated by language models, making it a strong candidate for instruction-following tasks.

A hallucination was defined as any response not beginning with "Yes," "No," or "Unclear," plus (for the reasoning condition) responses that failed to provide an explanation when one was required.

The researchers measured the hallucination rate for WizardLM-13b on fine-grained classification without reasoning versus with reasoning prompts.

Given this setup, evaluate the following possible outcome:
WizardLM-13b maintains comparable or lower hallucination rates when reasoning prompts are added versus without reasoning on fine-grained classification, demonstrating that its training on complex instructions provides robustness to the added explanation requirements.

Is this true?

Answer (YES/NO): NO